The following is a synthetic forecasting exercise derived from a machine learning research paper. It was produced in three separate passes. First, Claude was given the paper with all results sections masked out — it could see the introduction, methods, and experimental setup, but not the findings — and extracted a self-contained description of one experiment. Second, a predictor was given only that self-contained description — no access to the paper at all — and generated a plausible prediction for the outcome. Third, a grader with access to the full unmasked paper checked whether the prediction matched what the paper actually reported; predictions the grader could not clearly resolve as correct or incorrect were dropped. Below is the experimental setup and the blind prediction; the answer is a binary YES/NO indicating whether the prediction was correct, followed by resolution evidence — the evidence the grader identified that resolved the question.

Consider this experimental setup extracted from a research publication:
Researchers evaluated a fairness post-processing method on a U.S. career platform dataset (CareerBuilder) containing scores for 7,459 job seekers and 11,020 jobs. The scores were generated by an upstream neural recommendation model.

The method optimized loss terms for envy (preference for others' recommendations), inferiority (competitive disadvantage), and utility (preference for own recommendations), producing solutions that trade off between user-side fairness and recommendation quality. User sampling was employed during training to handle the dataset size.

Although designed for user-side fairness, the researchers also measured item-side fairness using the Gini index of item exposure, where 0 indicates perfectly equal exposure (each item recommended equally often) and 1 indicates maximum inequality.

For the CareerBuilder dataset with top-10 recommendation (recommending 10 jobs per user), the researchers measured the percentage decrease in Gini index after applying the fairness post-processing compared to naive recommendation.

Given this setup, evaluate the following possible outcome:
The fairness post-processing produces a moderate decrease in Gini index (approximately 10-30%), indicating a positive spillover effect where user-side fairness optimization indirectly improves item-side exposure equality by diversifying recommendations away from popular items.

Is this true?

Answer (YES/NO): NO